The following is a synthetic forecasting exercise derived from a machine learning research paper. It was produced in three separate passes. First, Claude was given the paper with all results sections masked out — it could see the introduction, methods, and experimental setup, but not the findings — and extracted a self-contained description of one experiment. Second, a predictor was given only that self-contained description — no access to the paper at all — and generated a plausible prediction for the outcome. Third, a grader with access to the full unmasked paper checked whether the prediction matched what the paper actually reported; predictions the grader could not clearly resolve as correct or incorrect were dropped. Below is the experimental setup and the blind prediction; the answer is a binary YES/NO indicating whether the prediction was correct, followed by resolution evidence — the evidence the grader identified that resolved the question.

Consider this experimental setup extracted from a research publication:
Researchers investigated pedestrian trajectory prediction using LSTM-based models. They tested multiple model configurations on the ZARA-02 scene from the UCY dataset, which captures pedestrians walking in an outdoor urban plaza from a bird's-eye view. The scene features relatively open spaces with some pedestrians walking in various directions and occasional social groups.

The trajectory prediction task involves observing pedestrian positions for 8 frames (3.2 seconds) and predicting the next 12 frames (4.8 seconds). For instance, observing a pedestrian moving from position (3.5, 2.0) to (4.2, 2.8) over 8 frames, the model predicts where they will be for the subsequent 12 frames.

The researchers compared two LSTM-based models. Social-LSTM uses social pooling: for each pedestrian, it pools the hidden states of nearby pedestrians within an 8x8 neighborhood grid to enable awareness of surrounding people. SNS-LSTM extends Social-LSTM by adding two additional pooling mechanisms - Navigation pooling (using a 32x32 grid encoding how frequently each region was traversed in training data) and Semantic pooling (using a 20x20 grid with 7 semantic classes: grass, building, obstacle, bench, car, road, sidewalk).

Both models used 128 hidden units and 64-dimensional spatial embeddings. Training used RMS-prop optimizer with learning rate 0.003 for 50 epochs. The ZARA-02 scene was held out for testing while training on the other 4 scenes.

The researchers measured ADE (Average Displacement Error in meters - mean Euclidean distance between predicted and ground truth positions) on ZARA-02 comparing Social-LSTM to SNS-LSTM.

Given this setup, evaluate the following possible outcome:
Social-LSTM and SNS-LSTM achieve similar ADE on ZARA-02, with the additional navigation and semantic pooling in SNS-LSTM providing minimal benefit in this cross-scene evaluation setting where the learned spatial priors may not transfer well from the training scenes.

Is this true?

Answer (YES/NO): YES